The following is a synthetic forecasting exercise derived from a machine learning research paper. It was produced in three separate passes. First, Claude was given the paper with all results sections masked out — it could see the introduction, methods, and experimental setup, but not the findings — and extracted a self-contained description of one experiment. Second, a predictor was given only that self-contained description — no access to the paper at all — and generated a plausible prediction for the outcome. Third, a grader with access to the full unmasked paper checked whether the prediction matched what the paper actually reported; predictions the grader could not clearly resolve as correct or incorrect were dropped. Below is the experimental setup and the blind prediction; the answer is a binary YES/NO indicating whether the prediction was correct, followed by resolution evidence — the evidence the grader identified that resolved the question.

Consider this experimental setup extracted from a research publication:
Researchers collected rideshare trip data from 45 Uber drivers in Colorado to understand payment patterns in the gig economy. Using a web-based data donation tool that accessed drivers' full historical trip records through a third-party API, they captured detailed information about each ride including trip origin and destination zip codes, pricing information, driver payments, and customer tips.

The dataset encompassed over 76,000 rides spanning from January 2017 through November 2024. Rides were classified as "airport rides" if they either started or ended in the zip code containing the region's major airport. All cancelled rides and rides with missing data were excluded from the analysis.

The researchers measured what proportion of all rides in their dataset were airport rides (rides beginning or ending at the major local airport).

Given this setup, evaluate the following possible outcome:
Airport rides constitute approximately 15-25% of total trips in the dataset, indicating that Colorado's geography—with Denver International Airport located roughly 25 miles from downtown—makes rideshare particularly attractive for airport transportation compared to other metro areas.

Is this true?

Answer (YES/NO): NO